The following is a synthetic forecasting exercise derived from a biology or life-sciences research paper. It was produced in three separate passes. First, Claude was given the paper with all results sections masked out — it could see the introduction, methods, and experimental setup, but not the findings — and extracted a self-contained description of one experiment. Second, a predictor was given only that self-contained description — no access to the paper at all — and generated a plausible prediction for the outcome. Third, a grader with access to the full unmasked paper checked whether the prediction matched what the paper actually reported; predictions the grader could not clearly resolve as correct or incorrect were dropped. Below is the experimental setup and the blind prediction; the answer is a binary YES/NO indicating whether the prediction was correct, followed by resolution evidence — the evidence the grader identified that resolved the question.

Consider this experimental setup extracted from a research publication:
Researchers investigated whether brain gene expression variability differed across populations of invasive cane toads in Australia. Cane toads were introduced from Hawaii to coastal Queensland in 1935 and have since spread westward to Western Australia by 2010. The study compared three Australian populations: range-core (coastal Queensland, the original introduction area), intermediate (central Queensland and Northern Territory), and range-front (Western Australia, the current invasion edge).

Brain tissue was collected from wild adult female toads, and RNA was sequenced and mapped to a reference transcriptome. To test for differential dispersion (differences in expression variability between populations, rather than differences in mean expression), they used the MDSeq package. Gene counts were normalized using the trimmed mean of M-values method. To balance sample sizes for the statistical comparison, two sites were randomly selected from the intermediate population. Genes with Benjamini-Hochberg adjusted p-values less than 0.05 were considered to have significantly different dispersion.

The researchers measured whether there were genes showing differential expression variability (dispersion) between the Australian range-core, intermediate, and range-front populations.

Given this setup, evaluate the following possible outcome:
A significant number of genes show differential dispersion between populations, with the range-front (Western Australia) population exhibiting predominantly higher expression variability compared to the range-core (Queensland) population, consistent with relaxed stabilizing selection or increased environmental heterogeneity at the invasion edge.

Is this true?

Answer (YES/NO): NO